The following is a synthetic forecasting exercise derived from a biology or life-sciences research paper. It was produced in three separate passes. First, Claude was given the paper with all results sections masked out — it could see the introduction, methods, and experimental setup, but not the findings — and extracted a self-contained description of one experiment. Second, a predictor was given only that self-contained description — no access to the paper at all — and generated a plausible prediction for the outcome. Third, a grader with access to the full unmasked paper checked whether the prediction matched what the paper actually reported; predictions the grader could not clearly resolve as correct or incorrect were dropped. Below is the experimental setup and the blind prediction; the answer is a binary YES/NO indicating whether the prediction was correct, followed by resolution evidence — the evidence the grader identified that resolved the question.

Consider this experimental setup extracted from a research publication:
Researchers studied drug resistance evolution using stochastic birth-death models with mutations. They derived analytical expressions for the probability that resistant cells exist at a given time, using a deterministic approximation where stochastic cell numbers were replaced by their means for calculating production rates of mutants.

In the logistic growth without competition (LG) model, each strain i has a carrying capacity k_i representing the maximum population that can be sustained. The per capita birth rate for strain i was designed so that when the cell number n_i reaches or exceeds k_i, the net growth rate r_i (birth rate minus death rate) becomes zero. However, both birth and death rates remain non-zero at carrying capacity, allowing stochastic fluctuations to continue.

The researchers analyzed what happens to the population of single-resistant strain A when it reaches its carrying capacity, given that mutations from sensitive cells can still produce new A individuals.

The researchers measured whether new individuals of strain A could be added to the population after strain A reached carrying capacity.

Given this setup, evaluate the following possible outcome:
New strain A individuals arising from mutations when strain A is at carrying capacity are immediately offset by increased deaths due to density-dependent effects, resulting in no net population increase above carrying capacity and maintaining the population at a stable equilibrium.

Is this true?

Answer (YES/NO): NO